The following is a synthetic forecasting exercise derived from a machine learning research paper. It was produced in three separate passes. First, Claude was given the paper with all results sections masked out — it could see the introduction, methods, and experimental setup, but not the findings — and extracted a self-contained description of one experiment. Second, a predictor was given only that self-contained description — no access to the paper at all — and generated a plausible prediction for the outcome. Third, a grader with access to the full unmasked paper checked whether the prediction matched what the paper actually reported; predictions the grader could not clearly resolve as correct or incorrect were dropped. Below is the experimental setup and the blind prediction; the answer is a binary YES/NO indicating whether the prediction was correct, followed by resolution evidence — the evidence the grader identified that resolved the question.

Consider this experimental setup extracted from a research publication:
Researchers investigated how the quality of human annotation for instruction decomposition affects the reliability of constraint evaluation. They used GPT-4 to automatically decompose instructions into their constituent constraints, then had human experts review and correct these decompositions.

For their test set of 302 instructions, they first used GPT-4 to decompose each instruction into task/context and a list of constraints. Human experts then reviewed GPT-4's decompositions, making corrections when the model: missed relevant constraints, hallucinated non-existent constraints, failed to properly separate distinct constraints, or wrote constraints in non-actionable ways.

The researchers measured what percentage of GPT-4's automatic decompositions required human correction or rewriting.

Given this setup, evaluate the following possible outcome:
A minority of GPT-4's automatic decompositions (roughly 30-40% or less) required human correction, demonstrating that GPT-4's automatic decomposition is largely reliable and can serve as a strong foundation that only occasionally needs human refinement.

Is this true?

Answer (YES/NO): NO